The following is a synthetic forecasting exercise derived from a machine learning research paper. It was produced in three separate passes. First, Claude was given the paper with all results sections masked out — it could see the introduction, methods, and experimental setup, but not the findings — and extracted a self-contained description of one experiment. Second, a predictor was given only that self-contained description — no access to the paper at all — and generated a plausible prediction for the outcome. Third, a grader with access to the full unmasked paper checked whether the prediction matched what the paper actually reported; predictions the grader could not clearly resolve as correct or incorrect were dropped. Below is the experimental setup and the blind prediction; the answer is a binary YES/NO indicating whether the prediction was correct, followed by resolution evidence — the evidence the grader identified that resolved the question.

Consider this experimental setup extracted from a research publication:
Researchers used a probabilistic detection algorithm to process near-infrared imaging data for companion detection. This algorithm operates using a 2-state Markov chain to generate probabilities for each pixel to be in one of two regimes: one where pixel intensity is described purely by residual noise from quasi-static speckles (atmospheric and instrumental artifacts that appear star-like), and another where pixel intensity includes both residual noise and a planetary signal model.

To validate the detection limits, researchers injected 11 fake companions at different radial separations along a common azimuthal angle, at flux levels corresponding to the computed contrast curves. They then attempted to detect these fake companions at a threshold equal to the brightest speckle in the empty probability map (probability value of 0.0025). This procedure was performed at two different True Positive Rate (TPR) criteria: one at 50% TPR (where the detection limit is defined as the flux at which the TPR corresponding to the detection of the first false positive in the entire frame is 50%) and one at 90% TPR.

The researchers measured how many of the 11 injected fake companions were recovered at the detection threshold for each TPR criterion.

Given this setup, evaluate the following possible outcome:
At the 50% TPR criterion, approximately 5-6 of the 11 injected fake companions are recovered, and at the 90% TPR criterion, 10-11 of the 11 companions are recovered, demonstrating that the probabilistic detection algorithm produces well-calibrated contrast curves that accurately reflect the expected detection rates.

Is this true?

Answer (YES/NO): NO